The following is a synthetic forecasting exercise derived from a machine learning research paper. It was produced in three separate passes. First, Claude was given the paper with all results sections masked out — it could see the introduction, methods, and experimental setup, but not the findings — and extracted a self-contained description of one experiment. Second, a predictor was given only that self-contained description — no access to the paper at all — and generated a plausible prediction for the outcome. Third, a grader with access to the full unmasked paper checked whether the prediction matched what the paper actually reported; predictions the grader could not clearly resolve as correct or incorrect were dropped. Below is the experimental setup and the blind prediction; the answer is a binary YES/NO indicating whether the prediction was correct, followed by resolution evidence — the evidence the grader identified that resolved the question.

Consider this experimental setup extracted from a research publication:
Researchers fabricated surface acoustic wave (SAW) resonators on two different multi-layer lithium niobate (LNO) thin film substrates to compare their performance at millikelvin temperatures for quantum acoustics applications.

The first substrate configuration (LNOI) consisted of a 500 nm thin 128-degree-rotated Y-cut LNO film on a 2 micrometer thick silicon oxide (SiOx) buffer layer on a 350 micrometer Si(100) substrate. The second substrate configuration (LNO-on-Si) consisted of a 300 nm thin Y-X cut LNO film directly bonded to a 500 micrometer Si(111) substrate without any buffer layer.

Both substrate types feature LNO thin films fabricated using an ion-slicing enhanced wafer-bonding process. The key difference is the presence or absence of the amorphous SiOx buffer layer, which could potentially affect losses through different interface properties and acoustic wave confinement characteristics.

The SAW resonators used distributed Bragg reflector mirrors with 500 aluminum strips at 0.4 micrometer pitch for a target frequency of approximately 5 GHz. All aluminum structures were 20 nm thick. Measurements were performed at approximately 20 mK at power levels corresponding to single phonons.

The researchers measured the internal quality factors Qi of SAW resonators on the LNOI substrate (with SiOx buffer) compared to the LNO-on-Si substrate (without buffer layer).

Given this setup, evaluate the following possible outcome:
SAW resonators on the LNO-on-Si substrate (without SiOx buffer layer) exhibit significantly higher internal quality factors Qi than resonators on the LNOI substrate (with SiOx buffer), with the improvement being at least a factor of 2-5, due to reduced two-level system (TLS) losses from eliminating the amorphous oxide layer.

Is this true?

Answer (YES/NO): YES